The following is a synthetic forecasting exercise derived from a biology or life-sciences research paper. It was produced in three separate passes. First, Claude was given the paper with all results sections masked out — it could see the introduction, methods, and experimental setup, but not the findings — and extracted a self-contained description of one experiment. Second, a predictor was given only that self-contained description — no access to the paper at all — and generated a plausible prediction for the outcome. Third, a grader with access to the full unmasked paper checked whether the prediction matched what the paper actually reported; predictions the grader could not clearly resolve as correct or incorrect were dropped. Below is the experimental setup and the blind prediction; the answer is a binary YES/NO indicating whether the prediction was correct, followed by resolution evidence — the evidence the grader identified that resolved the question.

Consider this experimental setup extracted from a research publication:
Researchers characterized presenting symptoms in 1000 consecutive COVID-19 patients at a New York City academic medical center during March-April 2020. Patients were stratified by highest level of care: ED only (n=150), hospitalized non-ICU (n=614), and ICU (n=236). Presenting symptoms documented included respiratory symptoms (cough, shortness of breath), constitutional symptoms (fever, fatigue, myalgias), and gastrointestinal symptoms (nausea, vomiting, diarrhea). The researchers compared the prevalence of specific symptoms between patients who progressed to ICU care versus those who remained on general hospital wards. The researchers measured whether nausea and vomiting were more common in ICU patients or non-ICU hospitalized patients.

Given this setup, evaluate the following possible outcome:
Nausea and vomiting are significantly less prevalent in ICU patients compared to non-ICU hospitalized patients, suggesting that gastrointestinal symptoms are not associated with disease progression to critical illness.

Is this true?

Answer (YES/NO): YES